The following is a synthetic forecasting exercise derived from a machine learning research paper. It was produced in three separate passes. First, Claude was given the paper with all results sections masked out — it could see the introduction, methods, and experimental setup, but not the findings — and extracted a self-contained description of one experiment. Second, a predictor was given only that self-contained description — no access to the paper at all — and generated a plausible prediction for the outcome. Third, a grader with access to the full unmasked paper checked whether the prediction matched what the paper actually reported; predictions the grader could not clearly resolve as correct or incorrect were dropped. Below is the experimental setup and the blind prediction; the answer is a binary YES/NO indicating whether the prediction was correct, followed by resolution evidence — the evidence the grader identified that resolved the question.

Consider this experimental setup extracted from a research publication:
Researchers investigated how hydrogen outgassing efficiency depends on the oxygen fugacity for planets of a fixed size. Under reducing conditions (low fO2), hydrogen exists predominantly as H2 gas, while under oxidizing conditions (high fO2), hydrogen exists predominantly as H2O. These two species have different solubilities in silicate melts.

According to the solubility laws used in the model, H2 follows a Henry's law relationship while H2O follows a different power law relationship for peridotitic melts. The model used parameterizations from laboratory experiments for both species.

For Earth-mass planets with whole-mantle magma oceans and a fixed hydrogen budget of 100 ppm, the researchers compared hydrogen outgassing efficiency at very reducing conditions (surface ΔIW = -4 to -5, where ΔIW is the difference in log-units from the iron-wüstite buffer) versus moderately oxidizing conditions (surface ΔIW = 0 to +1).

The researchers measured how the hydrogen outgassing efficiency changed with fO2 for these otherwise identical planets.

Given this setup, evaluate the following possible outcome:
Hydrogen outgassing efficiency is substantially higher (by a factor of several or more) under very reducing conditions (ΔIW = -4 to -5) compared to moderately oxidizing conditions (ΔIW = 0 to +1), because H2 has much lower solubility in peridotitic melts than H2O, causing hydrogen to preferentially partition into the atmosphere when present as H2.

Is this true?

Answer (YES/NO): YES